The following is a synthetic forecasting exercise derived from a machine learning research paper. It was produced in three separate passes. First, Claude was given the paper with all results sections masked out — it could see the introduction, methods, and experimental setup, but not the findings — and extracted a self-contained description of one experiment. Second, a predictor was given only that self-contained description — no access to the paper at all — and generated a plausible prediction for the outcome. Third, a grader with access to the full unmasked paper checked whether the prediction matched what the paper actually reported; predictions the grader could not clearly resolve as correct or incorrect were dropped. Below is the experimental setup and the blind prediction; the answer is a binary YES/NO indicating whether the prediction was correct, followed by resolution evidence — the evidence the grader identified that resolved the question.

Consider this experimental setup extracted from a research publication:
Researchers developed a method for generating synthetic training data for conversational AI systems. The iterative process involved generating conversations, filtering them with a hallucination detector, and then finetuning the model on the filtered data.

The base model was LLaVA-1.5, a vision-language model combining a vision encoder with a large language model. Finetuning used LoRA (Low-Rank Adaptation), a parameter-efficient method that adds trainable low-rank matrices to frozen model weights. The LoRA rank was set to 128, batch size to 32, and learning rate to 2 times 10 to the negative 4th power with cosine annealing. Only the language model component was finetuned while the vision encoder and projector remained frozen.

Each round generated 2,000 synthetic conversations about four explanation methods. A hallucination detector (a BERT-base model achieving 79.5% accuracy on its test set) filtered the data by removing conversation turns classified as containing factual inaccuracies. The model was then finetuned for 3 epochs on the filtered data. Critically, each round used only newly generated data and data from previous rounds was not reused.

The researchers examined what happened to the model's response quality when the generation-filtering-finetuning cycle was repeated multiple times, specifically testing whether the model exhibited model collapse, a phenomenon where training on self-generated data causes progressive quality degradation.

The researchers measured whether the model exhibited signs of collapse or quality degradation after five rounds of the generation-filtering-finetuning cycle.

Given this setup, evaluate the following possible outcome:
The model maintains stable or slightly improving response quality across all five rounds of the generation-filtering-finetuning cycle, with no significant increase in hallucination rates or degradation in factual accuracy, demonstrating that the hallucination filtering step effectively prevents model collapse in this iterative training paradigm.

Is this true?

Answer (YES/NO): NO